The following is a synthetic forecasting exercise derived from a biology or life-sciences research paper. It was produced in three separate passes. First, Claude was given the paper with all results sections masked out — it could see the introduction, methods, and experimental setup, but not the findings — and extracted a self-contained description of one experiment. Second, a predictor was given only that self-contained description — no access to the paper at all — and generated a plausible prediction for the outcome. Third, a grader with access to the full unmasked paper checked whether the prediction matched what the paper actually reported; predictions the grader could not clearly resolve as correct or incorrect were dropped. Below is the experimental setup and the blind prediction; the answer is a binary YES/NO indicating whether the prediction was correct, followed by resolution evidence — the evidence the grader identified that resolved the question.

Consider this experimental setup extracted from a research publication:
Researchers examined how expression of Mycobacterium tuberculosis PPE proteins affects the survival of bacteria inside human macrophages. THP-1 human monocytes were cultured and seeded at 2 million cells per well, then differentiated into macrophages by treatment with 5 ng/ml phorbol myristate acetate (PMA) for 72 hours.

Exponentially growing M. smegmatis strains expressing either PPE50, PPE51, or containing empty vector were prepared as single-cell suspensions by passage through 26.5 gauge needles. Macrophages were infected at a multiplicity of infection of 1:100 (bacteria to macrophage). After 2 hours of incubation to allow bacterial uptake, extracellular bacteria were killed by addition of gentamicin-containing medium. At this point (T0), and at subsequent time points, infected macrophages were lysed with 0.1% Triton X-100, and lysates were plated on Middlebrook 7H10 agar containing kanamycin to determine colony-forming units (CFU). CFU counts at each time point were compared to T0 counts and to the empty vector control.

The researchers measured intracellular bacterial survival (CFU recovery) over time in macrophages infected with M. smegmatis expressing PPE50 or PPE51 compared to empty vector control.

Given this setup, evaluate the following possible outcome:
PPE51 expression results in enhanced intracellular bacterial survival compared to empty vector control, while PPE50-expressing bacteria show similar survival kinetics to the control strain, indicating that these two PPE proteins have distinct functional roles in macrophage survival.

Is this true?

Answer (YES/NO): NO